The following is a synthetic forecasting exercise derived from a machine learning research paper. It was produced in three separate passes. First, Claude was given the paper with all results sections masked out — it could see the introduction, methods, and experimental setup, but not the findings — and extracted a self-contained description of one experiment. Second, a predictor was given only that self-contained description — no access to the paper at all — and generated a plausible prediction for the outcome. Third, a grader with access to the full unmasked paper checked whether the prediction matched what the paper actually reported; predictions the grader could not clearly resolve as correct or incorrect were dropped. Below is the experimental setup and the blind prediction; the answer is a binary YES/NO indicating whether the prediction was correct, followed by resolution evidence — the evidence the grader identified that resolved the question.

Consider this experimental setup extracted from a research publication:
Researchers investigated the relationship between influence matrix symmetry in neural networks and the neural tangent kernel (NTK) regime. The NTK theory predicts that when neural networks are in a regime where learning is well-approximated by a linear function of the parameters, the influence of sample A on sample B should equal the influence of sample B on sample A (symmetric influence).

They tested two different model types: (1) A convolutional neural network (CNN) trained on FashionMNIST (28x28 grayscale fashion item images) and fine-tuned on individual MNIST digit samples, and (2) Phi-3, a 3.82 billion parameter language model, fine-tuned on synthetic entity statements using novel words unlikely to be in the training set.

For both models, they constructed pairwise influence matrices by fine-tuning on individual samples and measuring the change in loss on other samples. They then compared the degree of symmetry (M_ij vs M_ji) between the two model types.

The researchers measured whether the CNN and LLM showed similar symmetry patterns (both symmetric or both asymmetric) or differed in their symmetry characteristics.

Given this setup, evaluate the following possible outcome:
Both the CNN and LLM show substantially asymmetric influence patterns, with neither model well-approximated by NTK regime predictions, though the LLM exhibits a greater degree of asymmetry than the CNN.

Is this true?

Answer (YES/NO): NO